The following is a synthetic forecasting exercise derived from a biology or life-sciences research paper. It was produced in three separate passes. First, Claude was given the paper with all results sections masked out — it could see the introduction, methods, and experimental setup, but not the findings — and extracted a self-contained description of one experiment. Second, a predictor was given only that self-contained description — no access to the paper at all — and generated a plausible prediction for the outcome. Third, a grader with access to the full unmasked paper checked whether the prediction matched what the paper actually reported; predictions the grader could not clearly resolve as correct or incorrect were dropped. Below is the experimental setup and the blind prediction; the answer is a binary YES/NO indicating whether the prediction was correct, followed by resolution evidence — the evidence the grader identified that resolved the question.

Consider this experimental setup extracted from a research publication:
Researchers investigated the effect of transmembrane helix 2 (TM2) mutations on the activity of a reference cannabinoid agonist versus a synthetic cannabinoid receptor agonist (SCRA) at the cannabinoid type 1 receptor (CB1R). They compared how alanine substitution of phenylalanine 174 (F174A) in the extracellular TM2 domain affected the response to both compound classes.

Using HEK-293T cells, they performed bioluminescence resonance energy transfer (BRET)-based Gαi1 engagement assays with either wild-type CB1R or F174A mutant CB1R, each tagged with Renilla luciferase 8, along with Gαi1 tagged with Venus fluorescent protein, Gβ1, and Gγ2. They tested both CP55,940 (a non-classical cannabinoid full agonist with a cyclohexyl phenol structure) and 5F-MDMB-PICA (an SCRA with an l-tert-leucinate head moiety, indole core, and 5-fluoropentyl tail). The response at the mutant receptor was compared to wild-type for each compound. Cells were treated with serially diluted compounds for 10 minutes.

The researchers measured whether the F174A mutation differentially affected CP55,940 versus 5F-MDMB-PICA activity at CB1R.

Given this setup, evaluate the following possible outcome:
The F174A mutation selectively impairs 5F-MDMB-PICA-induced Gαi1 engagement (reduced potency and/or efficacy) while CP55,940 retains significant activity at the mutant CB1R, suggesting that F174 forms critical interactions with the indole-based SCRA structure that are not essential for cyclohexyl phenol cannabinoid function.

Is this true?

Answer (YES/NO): NO